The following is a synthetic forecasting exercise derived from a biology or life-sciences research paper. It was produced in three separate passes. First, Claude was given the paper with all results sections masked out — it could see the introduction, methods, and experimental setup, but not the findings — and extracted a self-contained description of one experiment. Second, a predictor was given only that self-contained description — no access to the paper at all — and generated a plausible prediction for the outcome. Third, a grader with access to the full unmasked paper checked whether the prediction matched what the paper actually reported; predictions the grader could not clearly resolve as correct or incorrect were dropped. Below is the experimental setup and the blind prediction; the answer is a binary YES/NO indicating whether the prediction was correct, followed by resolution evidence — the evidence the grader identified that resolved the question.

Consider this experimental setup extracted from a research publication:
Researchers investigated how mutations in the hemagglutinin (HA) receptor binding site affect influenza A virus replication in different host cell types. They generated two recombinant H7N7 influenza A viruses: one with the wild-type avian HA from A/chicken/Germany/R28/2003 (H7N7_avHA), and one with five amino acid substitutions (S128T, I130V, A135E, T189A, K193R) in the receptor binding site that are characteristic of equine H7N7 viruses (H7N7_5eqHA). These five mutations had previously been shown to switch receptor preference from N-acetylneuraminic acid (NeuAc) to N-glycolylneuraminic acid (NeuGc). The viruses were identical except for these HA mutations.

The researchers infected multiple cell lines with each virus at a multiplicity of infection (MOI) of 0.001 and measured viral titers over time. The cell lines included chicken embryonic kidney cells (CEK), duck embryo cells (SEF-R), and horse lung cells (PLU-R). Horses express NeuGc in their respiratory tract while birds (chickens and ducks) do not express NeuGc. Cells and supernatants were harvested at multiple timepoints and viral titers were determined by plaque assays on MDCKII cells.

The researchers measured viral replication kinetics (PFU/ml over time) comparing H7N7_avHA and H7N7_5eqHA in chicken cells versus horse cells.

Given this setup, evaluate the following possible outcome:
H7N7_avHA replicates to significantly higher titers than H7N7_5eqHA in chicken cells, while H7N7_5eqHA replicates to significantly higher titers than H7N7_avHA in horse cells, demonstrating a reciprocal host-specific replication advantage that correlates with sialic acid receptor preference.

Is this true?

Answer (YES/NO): YES